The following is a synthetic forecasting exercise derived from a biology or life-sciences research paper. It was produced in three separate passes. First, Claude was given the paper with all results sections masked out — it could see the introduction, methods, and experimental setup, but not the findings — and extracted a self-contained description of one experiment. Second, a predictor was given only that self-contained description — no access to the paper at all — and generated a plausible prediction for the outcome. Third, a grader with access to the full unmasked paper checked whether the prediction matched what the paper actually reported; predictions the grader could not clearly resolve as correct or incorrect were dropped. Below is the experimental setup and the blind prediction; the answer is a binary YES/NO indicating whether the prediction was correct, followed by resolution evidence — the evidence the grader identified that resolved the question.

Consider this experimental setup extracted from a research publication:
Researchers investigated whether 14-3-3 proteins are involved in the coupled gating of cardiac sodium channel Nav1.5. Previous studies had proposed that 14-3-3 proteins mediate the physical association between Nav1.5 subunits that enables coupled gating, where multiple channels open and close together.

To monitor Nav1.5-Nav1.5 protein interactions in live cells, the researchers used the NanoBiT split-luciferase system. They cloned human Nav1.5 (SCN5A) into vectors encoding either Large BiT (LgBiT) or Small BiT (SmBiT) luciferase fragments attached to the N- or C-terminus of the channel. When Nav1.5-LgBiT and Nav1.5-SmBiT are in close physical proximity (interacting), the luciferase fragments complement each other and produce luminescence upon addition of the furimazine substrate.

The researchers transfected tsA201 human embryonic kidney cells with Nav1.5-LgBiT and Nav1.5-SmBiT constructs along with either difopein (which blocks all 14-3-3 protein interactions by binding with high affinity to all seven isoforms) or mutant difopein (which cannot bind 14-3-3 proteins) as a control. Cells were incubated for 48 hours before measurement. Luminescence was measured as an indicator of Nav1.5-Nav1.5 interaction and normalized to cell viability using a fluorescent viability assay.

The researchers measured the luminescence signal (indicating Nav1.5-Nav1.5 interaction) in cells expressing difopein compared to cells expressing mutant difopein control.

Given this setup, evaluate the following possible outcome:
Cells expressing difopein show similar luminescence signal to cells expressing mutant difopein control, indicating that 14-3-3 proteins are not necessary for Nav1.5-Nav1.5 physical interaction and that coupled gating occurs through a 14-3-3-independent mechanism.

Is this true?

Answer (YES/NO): YES